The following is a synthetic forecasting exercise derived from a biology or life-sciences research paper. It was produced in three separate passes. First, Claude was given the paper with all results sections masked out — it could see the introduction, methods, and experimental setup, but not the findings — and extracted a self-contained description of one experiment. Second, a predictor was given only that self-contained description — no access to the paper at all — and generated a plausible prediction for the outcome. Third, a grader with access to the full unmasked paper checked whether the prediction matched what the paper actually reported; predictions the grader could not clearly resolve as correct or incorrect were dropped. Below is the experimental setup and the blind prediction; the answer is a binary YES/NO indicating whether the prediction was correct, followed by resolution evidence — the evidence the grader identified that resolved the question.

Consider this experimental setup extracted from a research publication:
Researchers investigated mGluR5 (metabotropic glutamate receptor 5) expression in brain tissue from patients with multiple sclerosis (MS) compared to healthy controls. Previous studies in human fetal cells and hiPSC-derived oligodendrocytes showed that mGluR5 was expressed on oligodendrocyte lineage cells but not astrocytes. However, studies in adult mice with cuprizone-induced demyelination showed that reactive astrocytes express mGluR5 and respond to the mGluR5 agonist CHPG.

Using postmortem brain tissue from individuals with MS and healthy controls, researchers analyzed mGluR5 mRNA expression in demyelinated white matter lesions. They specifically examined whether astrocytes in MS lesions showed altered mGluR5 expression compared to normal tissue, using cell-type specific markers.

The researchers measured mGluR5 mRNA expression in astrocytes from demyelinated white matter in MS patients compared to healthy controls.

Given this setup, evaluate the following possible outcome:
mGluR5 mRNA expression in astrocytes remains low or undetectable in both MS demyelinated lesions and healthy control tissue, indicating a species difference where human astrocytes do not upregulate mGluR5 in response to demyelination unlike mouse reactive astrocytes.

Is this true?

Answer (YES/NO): NO